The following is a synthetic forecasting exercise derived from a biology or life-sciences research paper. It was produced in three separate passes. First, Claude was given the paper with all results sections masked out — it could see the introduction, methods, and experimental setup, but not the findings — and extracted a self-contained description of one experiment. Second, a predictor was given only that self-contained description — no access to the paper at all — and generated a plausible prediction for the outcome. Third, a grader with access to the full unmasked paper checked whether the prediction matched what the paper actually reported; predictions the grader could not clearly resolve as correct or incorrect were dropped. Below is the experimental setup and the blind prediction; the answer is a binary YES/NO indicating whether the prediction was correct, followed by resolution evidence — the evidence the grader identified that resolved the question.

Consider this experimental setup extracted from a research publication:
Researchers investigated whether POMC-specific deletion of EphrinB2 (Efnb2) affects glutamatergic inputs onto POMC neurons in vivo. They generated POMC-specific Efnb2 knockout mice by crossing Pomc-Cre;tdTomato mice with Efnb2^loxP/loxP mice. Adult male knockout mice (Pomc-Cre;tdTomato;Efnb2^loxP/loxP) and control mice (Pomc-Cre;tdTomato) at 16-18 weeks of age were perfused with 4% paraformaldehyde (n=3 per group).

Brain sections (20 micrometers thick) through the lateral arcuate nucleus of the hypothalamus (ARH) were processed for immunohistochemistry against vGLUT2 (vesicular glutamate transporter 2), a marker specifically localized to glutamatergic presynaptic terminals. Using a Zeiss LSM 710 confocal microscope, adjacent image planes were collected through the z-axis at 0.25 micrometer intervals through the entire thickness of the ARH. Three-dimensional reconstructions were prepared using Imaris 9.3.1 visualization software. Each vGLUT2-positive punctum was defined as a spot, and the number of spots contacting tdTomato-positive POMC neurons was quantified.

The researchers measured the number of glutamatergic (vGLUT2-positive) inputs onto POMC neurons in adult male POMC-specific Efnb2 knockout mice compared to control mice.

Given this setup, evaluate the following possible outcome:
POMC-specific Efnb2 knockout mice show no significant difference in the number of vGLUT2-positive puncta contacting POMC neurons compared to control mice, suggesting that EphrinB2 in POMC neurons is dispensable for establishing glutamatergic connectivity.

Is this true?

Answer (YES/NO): NO